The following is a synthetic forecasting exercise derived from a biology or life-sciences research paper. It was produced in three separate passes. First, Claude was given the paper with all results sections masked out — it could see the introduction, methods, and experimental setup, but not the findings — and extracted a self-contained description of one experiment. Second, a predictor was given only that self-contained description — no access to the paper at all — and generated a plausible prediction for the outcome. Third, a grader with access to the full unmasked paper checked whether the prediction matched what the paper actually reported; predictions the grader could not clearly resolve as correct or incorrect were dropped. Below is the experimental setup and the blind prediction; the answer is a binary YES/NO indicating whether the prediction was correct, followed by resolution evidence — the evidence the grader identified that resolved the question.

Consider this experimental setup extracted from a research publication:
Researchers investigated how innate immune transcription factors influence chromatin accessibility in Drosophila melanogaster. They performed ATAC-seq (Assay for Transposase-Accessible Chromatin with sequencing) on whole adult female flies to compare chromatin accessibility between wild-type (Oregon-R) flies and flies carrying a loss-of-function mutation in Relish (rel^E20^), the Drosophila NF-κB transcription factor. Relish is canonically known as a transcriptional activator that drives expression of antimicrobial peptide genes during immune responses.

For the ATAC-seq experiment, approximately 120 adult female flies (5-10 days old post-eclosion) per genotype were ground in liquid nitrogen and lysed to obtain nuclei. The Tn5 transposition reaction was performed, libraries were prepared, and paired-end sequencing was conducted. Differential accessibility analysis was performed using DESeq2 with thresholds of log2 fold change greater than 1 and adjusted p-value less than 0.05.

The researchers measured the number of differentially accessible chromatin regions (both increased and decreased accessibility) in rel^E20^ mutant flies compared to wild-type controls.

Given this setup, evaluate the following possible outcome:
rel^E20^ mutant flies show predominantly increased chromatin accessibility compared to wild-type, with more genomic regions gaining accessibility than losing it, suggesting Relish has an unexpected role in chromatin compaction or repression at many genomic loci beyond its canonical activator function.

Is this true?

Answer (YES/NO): YES